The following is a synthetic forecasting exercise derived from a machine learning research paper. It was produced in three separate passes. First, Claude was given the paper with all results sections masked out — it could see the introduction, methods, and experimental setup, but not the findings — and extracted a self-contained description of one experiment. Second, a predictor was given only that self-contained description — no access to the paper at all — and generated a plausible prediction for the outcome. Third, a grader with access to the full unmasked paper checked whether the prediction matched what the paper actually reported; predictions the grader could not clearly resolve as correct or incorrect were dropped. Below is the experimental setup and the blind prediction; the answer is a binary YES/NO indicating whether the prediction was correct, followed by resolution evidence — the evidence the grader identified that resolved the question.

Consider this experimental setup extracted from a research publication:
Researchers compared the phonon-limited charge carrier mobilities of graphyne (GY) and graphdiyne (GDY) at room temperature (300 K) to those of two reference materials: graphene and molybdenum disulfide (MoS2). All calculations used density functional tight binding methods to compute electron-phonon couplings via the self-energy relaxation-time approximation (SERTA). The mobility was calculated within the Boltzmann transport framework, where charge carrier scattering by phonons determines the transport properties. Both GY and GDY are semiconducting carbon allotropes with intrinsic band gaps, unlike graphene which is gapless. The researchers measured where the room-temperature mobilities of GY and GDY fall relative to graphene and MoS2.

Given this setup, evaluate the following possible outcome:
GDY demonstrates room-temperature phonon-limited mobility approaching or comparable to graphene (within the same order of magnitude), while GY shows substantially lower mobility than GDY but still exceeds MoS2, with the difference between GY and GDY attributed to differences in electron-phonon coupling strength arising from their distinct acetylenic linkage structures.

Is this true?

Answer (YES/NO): NO